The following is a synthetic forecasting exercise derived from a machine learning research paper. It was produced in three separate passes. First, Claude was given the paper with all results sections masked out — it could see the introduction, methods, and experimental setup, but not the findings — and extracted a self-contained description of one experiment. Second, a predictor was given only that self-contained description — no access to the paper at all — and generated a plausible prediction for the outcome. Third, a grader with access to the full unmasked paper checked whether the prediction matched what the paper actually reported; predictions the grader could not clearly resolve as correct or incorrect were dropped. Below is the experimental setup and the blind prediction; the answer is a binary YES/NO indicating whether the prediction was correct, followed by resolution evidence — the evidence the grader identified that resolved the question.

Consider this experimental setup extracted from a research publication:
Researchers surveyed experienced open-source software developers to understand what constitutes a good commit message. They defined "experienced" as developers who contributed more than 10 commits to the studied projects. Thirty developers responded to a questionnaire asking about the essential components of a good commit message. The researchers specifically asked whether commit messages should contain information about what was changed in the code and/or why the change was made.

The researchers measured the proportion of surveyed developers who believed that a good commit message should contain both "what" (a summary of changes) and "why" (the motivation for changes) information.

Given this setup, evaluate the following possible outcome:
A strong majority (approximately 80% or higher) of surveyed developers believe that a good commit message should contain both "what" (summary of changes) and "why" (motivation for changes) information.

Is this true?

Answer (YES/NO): YES